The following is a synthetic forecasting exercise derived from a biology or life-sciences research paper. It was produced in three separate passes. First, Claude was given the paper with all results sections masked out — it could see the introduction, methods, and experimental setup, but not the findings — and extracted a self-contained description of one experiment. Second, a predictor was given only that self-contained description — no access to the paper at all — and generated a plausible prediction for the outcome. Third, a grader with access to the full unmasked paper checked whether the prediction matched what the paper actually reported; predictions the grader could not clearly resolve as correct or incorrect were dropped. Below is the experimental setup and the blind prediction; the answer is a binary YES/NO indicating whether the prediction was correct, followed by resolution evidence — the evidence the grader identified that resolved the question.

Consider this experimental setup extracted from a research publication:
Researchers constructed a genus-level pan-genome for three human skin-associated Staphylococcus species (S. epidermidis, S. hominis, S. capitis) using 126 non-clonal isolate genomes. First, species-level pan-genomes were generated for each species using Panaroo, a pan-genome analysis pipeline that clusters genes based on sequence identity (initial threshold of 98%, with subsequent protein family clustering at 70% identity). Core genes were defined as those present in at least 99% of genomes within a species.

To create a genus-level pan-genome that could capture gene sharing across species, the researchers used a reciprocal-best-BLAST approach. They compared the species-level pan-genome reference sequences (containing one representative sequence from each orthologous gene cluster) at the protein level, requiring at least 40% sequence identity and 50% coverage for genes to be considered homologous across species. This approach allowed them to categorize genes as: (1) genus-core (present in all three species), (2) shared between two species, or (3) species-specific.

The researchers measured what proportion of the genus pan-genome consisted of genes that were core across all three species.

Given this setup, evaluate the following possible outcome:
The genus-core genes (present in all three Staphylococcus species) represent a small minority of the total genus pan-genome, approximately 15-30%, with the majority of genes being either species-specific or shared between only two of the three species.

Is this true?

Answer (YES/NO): YES